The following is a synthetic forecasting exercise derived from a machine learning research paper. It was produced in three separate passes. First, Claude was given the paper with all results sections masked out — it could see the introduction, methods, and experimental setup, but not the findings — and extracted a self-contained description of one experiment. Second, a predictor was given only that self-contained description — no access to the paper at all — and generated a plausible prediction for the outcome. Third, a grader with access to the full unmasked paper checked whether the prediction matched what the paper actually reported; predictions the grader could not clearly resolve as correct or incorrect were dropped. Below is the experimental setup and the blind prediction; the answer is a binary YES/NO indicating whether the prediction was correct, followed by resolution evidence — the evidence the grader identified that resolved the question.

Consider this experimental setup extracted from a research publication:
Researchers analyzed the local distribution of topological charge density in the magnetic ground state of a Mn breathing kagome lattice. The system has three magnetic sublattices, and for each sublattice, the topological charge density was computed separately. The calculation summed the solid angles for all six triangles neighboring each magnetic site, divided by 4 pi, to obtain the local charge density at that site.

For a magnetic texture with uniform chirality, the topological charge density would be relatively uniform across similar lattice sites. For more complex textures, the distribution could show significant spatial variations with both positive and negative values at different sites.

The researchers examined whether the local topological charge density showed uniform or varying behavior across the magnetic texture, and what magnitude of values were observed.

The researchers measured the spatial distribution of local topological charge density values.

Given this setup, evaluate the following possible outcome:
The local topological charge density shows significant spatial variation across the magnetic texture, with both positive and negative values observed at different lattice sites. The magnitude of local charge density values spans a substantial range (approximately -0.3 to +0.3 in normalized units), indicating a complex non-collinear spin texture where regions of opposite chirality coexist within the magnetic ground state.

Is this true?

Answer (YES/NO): NO